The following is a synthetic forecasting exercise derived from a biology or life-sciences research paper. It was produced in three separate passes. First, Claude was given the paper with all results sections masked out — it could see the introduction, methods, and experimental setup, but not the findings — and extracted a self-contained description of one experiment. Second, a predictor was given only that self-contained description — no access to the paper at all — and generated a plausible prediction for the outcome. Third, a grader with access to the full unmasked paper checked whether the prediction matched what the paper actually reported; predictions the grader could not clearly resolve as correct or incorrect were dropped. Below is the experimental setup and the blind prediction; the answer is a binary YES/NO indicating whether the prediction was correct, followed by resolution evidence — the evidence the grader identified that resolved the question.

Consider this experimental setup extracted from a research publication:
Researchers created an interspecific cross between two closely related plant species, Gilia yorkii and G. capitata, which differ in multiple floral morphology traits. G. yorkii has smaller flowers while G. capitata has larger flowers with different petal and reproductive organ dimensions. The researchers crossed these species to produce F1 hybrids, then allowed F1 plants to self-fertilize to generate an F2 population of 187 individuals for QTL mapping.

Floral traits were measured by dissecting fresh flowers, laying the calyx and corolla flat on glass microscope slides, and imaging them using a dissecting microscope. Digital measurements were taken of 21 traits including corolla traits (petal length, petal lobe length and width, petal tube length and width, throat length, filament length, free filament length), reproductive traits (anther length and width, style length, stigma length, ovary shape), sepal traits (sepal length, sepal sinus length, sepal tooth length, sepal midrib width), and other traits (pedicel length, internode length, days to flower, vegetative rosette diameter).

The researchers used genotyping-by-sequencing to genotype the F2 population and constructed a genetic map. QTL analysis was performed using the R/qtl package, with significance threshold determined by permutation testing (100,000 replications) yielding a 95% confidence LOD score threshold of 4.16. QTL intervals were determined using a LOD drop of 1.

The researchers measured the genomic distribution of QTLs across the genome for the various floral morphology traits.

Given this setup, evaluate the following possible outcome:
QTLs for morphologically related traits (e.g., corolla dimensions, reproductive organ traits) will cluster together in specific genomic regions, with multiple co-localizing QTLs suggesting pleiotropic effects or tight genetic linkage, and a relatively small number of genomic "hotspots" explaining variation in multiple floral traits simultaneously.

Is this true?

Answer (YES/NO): YES